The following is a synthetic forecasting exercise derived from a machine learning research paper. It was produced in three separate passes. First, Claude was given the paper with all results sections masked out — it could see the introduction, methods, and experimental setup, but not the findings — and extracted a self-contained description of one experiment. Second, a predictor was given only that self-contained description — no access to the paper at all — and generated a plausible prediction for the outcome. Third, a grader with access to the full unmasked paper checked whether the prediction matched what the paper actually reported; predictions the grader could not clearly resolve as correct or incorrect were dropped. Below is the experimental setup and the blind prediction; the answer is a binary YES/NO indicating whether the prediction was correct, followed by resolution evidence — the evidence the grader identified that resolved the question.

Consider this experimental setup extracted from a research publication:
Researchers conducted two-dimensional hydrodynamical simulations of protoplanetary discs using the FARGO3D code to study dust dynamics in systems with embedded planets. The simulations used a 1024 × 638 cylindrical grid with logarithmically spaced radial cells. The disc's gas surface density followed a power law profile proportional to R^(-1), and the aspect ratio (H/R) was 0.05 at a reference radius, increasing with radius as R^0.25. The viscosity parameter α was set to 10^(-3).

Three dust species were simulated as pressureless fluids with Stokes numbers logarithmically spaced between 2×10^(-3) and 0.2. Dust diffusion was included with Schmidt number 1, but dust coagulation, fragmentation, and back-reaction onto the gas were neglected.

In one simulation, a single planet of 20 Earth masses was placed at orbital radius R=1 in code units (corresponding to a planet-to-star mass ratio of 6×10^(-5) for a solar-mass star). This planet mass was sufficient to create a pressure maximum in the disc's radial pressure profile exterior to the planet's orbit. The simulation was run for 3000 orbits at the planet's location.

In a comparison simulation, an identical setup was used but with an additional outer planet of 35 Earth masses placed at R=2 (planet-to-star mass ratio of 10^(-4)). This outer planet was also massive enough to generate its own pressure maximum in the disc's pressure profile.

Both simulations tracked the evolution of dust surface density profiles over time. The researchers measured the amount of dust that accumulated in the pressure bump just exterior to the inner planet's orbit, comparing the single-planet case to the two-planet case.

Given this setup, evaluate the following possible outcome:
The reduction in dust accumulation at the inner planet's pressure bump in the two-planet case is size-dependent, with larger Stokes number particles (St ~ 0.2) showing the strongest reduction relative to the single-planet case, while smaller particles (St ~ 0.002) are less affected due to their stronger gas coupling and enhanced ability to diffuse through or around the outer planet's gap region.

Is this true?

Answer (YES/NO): NO